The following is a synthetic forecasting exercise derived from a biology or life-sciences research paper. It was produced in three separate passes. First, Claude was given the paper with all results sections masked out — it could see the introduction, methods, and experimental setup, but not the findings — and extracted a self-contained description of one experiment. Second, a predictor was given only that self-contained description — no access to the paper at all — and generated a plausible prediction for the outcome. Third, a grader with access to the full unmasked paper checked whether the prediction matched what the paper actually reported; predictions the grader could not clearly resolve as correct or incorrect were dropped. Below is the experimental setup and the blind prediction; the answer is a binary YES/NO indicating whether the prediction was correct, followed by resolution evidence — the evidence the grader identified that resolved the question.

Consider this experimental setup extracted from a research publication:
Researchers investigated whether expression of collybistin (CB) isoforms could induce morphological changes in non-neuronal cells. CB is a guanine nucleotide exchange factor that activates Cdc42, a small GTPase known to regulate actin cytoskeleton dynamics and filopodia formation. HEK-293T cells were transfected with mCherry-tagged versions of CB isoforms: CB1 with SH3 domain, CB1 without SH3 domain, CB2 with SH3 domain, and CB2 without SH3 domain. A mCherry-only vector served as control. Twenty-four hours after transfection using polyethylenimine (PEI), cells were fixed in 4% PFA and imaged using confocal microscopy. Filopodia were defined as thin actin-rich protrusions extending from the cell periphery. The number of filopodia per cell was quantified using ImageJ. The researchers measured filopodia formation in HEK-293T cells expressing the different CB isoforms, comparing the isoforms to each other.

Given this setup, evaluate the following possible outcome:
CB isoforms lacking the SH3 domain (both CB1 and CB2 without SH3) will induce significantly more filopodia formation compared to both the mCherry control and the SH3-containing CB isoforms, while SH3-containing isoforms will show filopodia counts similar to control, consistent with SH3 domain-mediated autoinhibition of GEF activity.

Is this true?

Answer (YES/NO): NO